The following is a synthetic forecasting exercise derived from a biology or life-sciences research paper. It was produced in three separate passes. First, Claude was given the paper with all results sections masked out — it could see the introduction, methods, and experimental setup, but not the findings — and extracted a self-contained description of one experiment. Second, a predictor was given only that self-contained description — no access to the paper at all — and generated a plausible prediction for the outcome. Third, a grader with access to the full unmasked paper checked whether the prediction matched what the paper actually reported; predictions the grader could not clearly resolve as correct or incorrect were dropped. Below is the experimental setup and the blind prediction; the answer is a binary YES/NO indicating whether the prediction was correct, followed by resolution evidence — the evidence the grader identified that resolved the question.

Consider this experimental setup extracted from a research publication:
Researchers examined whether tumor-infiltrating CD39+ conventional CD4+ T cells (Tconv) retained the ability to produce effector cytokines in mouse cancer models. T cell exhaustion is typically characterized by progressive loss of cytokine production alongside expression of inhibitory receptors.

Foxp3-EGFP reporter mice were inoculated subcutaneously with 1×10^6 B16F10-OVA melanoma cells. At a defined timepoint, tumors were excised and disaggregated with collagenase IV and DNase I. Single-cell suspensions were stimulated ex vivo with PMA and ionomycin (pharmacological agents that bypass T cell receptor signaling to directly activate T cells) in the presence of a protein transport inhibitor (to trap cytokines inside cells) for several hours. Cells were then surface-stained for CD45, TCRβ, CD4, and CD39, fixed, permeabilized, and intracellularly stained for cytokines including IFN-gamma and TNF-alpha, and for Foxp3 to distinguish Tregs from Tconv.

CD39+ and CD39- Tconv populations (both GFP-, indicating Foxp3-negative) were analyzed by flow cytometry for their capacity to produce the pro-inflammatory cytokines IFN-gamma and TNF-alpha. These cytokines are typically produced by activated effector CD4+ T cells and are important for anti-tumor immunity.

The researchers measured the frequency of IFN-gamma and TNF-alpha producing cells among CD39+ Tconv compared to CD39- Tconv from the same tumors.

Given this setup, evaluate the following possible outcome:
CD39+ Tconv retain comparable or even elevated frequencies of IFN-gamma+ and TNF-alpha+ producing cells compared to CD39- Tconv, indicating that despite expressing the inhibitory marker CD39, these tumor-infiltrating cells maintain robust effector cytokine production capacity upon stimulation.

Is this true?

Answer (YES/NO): NO